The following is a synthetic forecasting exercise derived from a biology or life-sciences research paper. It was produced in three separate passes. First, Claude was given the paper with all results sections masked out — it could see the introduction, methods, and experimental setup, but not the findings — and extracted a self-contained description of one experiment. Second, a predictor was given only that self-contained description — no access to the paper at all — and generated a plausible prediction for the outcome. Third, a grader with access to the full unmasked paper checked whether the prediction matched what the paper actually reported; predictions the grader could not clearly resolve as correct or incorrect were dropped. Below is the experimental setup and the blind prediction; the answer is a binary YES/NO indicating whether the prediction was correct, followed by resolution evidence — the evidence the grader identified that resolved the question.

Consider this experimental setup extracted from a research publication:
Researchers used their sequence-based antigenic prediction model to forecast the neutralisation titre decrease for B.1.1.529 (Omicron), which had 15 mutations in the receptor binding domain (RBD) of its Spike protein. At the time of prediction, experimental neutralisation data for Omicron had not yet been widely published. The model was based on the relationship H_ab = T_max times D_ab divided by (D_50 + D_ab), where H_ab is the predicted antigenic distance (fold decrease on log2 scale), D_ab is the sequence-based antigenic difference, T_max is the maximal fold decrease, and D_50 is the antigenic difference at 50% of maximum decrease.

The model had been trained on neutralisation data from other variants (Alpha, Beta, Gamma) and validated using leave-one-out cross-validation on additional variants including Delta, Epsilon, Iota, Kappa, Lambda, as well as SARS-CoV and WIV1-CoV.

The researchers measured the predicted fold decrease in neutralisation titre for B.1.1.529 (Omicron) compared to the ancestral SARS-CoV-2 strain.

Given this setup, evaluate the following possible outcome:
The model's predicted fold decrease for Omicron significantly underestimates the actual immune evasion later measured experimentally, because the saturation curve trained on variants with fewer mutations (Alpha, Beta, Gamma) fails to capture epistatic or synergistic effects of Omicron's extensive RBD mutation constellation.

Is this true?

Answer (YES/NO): NO